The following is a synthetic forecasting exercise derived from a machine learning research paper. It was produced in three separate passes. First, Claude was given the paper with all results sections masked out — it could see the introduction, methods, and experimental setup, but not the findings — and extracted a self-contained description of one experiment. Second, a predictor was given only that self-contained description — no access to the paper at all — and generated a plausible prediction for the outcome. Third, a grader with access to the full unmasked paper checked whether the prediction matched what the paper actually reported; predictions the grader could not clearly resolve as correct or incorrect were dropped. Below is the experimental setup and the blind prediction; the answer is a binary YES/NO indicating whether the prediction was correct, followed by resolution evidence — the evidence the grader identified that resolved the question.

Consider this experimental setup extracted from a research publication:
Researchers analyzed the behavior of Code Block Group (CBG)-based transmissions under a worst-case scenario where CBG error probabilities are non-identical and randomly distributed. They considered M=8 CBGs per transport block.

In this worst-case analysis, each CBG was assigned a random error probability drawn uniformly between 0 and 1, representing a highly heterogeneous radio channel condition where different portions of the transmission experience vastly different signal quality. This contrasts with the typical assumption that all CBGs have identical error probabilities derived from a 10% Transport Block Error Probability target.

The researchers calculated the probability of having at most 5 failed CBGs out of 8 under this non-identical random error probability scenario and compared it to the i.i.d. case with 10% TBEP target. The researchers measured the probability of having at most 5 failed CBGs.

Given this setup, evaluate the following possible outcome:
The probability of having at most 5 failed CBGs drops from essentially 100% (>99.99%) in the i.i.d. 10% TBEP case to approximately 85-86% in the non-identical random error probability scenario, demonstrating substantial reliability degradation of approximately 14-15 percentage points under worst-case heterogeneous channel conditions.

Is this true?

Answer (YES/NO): YES